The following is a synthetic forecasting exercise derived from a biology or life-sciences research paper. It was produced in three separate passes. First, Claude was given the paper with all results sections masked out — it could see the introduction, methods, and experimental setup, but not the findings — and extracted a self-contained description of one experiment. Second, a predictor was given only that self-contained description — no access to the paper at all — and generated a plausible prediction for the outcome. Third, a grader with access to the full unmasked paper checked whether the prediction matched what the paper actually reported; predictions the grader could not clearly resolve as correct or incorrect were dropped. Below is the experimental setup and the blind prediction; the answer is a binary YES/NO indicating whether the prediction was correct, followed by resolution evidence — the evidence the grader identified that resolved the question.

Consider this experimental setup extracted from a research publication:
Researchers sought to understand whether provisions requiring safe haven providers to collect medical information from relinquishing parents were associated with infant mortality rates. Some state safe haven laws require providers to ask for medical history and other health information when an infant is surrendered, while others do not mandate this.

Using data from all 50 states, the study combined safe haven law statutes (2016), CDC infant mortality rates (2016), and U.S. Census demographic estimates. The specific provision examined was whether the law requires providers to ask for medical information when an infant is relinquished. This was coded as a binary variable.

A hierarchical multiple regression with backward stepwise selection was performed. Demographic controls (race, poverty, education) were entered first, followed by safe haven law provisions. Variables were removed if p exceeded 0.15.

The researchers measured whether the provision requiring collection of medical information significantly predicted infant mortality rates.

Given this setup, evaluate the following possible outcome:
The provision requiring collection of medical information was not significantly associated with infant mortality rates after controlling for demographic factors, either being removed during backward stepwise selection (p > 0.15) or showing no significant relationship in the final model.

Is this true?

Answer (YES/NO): YES